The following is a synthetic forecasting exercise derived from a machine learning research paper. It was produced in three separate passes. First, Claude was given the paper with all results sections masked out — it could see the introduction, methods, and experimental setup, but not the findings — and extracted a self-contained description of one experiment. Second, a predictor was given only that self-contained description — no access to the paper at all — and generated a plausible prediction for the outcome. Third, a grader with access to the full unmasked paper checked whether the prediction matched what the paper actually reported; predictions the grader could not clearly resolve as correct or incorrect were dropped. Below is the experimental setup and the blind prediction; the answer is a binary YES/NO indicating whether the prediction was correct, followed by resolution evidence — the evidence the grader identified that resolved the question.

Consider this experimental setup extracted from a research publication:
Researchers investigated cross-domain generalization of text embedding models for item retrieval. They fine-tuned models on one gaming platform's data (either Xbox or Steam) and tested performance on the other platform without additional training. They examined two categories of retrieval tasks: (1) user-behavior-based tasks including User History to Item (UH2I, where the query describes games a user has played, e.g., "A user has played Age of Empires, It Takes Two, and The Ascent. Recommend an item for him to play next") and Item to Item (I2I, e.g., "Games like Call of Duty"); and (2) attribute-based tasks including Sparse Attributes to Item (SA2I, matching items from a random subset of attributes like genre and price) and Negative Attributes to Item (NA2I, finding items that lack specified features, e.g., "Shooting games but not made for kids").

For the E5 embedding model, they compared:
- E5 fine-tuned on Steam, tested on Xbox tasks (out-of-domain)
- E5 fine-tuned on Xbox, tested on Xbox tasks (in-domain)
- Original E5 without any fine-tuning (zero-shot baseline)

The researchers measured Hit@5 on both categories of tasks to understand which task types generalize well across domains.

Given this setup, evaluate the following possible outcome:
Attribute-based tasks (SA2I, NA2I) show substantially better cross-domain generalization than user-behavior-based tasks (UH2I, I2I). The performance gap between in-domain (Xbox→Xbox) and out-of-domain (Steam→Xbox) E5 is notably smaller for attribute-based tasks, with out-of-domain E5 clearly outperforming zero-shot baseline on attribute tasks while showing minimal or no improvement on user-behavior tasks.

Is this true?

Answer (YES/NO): YES